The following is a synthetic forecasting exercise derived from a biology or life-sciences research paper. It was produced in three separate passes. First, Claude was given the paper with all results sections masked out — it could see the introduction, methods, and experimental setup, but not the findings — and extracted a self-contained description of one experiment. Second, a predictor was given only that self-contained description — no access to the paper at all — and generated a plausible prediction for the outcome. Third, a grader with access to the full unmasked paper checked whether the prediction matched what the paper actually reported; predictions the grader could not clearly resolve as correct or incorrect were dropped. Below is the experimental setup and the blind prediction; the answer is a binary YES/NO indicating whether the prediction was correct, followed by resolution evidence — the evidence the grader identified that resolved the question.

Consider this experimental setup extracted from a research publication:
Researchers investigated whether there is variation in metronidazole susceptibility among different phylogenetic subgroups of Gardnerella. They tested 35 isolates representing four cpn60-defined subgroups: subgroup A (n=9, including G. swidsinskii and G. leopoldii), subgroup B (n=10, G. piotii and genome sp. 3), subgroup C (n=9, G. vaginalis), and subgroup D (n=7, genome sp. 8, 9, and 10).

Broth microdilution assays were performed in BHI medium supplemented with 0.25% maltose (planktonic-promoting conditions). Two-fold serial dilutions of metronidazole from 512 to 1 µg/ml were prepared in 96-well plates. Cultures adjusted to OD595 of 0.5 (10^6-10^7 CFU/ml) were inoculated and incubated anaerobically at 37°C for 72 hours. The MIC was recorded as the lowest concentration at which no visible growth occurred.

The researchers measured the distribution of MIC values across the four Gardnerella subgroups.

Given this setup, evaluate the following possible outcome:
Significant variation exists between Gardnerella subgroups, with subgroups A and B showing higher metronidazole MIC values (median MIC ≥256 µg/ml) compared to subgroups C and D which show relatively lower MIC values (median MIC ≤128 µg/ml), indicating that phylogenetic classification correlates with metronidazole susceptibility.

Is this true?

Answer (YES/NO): NO